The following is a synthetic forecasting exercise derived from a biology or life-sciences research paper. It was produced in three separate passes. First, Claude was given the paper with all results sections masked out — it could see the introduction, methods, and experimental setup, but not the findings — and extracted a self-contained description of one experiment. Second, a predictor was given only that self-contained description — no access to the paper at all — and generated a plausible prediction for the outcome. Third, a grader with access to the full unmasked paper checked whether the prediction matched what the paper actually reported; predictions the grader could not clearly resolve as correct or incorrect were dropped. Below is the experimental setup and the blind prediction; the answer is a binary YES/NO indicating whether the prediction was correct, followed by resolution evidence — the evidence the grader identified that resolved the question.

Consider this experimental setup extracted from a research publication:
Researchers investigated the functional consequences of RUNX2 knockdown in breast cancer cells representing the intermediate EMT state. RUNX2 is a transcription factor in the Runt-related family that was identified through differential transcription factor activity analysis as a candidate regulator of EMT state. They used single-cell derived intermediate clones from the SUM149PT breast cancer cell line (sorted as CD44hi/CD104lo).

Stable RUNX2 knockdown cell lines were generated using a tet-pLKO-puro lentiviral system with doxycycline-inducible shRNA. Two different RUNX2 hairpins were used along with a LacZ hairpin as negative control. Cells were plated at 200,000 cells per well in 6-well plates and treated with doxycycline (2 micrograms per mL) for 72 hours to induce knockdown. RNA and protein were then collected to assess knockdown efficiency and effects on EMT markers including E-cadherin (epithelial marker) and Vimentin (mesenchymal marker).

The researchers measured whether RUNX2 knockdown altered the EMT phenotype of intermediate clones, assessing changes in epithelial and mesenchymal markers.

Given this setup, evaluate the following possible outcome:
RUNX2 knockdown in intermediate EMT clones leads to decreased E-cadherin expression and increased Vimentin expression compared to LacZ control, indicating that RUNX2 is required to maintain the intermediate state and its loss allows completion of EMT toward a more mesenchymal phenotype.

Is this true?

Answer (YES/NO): NO